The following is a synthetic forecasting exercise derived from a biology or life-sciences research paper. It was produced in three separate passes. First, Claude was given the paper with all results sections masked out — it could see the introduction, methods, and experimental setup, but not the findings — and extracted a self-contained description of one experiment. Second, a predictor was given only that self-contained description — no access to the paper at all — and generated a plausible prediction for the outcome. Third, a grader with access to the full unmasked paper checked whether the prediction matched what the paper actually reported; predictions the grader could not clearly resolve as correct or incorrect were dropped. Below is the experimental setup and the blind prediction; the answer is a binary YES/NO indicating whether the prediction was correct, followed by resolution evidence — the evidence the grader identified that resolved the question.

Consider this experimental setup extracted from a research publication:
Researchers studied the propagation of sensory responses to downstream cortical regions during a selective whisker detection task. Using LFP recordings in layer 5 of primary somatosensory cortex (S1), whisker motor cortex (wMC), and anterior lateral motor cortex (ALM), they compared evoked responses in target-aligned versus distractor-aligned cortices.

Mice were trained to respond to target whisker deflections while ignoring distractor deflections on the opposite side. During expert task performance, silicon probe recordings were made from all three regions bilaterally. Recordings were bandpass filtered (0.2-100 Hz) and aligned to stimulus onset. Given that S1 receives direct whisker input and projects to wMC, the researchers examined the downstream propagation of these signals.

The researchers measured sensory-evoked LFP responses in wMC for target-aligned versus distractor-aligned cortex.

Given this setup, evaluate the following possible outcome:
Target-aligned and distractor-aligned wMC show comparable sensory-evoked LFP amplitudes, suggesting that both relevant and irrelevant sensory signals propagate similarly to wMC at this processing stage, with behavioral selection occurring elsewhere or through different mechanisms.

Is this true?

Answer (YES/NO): NO